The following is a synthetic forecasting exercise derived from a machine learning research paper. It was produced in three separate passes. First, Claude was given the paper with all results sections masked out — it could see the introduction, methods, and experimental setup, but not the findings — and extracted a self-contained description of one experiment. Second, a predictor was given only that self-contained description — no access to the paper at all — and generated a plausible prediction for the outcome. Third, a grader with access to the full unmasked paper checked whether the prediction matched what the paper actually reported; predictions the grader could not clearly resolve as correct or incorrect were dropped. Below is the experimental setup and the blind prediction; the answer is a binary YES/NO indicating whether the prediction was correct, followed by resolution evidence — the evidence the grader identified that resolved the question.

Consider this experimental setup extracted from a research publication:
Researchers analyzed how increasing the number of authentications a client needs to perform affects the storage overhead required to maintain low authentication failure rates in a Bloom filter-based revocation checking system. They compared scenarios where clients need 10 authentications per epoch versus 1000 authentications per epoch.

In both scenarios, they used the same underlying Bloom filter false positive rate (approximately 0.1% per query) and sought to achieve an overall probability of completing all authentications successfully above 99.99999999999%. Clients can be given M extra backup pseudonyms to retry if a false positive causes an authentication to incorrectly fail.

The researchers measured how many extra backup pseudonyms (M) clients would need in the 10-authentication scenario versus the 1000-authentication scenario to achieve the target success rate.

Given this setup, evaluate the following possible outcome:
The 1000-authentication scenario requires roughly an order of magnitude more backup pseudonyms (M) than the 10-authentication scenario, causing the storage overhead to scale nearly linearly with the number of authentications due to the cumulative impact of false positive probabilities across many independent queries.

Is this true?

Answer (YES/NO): NO